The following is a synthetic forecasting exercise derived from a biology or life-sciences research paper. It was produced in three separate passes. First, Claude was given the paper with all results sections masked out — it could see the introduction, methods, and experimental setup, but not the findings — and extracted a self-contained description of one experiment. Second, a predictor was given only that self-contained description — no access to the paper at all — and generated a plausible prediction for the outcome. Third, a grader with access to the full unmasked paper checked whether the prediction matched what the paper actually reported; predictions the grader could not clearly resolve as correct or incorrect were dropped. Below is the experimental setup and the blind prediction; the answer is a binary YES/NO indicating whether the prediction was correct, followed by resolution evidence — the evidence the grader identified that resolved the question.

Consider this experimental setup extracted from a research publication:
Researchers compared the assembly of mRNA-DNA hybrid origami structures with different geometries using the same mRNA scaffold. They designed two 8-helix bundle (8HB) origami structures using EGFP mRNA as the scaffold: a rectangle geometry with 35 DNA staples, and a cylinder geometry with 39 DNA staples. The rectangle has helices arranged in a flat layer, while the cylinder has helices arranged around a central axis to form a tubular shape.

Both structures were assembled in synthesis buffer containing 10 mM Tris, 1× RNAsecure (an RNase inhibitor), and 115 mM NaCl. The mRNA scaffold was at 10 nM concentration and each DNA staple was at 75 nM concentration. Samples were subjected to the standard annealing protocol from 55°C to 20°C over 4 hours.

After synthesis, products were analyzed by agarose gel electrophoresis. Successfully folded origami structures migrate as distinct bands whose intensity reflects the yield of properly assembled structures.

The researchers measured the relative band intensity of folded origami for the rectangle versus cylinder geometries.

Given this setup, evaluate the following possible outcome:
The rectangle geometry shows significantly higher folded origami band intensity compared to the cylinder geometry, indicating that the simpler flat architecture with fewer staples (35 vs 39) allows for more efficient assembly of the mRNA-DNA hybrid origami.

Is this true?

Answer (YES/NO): NO